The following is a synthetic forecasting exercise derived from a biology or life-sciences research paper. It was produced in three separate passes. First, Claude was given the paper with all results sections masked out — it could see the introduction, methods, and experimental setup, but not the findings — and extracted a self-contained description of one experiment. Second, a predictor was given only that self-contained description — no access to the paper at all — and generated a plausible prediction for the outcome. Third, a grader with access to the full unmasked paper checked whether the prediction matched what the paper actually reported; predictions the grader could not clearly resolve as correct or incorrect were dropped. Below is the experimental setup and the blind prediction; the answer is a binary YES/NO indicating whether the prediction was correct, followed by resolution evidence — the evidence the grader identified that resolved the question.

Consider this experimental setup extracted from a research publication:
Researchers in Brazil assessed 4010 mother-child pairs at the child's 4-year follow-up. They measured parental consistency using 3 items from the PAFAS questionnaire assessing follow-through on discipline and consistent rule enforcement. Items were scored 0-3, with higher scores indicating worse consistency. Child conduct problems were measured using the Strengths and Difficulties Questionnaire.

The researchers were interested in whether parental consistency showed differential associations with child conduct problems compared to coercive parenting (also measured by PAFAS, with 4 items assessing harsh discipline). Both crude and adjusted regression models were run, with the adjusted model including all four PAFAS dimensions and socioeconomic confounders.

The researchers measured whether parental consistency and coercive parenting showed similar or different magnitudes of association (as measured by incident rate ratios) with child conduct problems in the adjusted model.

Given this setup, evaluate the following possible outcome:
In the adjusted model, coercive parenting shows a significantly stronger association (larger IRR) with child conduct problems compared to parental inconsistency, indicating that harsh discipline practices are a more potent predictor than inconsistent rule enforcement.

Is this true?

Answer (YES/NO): YES